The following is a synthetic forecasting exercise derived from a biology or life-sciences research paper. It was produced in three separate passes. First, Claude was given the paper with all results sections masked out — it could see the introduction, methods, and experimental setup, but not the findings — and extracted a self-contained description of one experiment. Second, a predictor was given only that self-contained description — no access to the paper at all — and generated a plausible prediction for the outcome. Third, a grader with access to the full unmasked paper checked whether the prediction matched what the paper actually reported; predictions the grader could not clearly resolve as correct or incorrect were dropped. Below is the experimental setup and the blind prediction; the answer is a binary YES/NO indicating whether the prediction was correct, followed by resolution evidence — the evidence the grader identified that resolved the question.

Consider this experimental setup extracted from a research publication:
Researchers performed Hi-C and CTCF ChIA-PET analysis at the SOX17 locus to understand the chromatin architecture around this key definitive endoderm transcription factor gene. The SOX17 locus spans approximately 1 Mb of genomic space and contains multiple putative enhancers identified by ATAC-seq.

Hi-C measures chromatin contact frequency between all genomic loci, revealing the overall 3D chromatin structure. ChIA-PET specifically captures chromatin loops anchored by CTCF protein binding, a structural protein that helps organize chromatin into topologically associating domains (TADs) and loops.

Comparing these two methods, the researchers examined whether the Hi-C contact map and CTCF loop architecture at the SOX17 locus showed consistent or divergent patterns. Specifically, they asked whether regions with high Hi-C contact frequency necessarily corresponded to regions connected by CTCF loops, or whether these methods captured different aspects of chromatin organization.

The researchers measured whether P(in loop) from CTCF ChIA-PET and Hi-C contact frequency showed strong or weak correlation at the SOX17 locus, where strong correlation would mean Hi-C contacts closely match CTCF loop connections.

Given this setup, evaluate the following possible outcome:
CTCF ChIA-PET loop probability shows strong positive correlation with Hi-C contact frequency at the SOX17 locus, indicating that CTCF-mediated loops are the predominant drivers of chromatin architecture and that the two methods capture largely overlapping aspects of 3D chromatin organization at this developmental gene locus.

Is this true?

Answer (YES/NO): NO